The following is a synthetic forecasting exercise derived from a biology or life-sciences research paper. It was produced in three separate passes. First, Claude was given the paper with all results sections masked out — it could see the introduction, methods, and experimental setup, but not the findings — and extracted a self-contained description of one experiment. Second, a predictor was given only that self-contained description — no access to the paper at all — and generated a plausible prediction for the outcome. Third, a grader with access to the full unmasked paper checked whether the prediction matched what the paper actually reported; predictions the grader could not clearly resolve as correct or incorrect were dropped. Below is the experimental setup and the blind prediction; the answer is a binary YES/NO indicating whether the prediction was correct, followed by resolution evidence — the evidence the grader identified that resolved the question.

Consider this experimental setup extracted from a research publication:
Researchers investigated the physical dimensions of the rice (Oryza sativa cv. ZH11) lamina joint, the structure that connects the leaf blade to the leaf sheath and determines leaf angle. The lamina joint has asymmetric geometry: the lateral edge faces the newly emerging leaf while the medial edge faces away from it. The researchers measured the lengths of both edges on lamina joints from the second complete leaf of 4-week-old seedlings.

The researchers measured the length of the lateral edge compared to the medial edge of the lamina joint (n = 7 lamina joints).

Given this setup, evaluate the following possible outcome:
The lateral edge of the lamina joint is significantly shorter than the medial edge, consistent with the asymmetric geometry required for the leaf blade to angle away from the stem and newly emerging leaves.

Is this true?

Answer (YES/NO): NO